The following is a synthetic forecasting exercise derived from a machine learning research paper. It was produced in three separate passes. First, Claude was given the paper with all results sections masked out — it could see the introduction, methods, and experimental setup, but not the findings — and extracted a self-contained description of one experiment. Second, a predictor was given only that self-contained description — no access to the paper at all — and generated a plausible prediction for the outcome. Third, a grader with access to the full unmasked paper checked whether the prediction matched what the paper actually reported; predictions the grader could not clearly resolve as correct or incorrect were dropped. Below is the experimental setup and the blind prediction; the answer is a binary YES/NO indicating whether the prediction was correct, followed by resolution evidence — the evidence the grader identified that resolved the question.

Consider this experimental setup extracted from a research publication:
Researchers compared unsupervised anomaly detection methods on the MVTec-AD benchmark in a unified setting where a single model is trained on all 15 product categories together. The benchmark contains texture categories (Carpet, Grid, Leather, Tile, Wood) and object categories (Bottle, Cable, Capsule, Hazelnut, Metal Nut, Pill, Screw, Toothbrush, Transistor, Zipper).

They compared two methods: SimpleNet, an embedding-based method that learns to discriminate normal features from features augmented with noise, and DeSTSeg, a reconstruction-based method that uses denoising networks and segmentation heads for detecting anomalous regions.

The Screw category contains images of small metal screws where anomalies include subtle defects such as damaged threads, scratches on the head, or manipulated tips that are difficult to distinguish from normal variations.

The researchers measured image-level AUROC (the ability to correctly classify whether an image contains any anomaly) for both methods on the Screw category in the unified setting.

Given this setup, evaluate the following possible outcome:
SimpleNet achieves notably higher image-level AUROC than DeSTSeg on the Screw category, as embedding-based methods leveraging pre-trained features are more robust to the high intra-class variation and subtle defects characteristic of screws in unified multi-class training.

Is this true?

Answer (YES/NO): NO